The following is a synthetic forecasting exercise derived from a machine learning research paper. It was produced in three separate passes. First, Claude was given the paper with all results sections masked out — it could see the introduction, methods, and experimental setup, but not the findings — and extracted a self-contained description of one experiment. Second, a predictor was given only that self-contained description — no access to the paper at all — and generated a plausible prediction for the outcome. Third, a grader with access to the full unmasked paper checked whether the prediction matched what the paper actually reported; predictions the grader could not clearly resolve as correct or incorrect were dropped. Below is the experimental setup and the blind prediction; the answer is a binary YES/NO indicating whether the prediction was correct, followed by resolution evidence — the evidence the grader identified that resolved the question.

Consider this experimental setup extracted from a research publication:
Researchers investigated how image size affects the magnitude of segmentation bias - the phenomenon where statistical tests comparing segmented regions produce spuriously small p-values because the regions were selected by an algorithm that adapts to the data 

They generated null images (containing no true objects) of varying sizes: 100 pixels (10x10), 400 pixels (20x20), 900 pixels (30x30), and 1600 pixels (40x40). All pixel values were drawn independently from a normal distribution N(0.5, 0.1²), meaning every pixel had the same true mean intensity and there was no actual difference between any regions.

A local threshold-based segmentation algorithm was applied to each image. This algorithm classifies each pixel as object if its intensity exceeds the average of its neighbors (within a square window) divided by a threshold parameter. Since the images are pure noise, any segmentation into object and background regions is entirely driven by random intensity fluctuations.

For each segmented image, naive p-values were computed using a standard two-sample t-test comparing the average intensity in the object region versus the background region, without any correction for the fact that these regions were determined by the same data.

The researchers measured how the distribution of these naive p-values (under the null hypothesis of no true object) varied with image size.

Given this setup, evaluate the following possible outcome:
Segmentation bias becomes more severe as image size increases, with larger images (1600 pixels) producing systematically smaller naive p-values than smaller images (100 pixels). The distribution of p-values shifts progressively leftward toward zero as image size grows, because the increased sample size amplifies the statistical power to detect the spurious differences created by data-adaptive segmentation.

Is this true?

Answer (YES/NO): YES